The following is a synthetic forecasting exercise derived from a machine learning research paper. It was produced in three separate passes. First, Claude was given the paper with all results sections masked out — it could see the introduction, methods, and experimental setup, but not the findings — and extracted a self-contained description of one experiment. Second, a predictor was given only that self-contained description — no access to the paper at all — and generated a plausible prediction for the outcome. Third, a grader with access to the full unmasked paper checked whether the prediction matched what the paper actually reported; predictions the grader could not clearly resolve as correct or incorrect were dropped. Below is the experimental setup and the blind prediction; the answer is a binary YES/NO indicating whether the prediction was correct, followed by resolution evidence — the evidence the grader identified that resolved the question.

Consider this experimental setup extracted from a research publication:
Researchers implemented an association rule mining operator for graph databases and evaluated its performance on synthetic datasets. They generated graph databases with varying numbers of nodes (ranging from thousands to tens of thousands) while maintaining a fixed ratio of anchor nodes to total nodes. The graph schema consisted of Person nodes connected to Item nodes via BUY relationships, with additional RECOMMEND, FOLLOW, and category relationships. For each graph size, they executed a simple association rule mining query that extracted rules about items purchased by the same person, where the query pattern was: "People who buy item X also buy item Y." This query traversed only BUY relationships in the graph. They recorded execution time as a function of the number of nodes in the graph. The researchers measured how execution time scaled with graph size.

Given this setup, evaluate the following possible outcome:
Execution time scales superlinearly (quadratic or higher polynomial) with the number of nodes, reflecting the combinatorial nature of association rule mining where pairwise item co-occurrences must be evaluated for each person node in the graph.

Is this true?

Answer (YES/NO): NO